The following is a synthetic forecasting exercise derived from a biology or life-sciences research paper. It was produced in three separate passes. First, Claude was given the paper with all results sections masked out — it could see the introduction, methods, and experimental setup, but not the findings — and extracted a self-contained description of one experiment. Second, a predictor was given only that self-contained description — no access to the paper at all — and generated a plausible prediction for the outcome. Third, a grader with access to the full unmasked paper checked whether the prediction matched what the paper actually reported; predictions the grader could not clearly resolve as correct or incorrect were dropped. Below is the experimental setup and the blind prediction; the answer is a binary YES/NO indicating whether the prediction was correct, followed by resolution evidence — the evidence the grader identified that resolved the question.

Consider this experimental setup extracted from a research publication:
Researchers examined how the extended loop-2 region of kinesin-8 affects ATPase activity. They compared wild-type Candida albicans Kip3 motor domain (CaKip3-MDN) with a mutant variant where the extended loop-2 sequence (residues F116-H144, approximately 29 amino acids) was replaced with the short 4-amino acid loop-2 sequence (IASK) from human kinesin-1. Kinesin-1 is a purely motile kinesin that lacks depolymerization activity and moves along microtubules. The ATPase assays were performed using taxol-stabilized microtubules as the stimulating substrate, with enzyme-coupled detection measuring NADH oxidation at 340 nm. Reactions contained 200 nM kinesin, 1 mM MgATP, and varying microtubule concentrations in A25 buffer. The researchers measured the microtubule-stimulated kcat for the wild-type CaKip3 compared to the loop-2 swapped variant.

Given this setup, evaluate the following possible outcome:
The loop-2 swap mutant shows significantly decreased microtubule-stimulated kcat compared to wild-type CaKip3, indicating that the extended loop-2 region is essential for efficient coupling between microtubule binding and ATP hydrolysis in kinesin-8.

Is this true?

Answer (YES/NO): NO